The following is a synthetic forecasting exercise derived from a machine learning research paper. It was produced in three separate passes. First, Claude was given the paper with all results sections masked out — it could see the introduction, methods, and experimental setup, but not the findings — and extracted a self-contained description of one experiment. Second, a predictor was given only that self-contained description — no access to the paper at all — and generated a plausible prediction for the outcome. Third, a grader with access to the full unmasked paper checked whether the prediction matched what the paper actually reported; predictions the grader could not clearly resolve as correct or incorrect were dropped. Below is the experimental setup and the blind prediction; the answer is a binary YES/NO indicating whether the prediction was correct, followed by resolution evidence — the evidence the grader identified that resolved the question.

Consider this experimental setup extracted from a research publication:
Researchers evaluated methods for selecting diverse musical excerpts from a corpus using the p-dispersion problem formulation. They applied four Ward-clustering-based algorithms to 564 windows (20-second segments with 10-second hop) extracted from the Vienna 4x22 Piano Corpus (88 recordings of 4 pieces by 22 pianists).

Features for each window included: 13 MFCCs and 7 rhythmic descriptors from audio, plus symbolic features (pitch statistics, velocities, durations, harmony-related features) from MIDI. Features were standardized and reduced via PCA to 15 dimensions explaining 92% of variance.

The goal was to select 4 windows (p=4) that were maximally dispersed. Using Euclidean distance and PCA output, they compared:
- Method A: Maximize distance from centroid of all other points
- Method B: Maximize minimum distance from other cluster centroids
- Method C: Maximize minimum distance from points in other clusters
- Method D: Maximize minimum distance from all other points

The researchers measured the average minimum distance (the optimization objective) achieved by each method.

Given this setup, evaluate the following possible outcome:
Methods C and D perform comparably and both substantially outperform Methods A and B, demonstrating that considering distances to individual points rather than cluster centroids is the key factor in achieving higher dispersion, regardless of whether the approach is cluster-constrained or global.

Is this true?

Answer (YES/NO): NO